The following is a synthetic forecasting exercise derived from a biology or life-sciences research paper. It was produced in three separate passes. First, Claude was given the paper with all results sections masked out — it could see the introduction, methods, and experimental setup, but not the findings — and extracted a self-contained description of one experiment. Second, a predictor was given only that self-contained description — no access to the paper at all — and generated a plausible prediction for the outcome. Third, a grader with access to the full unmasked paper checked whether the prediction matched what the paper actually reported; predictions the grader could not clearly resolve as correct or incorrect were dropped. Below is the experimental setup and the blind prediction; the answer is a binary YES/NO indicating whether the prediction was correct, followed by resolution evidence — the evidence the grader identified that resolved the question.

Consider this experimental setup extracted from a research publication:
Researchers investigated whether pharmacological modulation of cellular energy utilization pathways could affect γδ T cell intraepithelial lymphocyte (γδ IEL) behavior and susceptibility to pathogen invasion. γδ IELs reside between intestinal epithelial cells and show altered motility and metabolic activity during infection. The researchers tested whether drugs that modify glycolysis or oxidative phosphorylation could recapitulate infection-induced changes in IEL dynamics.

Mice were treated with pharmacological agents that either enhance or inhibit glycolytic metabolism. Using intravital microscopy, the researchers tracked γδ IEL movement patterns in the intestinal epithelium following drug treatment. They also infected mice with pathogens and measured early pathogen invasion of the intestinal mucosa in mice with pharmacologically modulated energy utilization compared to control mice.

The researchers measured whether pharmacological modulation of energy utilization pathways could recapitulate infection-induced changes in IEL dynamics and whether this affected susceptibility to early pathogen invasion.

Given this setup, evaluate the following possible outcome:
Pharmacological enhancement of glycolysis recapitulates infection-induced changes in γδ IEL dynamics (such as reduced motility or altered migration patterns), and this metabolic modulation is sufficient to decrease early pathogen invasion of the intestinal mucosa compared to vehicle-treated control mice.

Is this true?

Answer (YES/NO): NO